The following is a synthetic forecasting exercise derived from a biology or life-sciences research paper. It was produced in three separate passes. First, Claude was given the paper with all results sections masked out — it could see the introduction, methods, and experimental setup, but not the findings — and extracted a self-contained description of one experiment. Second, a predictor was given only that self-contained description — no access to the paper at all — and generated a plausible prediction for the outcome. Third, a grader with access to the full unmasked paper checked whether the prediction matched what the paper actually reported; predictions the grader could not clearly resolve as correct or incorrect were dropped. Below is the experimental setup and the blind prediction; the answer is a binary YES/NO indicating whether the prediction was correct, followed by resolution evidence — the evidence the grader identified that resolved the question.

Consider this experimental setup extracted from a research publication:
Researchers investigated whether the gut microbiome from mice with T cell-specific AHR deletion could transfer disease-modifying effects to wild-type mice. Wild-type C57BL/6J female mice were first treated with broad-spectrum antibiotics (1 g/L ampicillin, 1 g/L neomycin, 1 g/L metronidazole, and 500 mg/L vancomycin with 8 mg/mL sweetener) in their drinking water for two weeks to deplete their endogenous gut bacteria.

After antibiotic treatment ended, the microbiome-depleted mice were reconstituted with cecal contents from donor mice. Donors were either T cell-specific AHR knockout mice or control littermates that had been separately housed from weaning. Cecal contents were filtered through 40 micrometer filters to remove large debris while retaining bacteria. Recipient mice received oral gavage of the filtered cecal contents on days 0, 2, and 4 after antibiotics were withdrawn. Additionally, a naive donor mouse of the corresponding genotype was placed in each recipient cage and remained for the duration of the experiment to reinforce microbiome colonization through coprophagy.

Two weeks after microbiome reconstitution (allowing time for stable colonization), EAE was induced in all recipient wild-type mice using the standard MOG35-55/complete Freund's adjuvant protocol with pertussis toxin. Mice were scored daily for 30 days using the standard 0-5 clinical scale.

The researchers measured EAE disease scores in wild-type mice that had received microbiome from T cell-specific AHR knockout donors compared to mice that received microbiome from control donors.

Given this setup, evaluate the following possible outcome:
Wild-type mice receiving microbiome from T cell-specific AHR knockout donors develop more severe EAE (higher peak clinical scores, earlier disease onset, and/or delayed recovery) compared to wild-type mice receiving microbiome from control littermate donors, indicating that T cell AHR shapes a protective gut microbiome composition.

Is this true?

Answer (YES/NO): NO